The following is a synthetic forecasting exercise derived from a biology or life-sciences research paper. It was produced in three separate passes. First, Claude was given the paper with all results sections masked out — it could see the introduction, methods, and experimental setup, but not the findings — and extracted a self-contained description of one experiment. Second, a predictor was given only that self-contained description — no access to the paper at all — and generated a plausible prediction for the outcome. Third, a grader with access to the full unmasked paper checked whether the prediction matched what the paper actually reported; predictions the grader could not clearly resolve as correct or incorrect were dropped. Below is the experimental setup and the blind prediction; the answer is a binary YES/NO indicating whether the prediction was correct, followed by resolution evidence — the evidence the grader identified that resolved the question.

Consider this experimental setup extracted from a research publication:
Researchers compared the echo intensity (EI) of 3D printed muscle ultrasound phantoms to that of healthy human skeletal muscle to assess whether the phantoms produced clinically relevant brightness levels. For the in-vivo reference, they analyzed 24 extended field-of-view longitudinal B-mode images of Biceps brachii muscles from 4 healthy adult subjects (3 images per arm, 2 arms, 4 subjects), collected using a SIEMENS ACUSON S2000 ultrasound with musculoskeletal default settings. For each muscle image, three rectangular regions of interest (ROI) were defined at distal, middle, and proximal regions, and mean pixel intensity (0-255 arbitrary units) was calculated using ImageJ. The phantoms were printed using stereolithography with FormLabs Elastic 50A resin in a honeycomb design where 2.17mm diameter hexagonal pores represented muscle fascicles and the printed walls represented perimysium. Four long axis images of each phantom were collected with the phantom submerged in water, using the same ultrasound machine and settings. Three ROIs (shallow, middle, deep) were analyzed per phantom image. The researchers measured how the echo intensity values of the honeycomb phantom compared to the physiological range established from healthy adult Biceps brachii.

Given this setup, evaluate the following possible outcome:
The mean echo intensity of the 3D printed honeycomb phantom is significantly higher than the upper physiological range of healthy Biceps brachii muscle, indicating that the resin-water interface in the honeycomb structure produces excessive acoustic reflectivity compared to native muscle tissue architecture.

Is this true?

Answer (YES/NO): NO